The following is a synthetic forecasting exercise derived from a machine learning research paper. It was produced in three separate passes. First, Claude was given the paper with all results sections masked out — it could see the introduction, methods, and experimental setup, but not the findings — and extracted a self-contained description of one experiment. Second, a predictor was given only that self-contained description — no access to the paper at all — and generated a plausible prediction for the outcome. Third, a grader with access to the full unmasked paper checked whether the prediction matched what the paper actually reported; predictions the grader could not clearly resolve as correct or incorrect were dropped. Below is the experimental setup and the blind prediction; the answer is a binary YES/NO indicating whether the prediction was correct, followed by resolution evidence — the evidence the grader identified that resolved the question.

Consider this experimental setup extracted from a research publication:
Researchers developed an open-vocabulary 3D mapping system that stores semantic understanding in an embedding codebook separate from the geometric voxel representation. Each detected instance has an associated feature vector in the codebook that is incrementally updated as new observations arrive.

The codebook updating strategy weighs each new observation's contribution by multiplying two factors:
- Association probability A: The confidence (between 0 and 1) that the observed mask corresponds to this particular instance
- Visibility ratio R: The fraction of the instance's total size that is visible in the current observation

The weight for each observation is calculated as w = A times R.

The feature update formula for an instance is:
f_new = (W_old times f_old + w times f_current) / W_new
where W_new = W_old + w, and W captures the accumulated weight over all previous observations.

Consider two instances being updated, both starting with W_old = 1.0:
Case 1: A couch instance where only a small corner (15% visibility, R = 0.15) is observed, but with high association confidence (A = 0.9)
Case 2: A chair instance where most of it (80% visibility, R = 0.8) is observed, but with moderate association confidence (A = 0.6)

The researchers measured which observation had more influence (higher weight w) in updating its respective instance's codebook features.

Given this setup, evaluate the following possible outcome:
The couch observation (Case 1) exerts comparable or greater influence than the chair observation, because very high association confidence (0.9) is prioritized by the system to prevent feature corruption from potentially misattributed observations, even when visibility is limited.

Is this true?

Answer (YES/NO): NO